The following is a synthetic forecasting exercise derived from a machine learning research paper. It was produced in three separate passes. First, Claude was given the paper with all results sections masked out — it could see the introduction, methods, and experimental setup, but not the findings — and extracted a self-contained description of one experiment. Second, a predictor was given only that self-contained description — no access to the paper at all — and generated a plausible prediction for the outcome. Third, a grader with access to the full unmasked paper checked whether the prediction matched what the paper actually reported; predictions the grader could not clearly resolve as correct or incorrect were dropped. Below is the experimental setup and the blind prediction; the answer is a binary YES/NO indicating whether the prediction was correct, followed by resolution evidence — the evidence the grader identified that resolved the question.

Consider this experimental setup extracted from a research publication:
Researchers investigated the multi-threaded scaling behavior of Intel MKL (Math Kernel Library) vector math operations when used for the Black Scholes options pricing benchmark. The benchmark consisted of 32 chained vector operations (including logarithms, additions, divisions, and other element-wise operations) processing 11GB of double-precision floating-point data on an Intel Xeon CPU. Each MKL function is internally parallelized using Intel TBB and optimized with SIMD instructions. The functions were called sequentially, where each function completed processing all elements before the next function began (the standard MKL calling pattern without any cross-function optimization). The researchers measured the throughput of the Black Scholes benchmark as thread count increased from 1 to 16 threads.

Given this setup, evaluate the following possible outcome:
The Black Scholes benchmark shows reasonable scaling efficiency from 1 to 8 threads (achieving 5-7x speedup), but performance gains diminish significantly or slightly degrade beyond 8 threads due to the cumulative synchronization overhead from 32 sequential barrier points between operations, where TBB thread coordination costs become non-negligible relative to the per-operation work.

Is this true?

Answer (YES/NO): NO